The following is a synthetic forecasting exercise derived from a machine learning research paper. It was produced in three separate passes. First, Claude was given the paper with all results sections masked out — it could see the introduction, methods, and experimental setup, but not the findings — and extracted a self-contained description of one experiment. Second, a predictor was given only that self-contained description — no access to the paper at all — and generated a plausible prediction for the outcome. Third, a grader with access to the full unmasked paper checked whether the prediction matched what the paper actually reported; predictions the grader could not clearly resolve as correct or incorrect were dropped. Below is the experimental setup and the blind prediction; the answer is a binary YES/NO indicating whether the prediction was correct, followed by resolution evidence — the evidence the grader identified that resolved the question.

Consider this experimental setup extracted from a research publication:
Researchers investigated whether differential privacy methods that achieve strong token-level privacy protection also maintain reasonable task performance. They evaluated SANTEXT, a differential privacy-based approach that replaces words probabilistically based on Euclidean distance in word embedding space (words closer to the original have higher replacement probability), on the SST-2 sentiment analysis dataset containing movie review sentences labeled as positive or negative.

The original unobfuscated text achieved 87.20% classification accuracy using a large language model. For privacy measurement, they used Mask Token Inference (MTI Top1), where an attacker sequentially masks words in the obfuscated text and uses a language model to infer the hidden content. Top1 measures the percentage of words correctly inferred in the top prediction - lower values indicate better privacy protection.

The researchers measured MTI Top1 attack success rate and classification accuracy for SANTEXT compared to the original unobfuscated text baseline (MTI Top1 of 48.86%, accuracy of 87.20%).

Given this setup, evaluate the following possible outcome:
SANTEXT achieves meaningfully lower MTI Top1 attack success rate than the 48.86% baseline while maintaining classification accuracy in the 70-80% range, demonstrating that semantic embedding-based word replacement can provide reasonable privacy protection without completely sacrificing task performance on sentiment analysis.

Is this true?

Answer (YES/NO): NO